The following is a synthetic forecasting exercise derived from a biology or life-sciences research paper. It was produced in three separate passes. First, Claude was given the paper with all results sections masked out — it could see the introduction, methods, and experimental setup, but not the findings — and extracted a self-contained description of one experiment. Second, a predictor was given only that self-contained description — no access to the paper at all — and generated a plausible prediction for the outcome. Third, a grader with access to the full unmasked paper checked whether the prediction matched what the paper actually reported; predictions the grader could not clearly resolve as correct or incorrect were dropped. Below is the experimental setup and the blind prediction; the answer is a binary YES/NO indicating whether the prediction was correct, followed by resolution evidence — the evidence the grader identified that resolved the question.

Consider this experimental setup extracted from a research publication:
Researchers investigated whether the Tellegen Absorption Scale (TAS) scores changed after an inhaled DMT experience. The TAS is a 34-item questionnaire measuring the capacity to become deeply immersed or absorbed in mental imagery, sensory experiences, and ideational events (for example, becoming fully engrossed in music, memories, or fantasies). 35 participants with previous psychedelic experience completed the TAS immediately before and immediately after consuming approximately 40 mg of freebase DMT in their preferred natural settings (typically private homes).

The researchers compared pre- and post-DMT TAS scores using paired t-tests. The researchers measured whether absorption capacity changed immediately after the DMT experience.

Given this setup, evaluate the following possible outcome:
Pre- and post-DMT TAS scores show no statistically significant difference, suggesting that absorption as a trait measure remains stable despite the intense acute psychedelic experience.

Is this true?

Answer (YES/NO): NO